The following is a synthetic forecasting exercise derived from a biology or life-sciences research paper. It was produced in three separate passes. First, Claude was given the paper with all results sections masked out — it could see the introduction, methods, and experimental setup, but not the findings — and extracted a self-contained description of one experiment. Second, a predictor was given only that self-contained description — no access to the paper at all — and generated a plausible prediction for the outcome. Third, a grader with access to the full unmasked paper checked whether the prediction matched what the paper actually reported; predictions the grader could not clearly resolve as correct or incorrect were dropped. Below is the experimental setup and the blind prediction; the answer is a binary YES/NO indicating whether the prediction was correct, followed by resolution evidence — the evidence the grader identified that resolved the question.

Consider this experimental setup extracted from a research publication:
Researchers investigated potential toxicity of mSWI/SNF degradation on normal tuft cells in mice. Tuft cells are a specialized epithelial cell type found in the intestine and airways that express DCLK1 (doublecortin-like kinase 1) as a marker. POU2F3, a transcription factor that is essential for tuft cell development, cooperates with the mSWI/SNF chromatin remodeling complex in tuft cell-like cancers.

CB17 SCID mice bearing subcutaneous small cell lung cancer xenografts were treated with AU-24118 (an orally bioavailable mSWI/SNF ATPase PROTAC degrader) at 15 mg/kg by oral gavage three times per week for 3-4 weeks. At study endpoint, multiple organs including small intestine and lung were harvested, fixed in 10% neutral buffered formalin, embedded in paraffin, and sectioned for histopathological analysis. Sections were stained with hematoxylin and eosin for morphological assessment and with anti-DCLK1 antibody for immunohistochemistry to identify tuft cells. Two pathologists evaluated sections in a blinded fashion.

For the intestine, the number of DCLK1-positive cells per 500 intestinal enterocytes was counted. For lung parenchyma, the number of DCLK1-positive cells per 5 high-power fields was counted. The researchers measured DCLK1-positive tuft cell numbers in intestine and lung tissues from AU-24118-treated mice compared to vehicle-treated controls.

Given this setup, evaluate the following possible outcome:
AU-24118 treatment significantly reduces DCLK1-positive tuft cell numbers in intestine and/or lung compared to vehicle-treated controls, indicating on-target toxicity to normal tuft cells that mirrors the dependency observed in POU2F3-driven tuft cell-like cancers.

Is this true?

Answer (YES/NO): NO